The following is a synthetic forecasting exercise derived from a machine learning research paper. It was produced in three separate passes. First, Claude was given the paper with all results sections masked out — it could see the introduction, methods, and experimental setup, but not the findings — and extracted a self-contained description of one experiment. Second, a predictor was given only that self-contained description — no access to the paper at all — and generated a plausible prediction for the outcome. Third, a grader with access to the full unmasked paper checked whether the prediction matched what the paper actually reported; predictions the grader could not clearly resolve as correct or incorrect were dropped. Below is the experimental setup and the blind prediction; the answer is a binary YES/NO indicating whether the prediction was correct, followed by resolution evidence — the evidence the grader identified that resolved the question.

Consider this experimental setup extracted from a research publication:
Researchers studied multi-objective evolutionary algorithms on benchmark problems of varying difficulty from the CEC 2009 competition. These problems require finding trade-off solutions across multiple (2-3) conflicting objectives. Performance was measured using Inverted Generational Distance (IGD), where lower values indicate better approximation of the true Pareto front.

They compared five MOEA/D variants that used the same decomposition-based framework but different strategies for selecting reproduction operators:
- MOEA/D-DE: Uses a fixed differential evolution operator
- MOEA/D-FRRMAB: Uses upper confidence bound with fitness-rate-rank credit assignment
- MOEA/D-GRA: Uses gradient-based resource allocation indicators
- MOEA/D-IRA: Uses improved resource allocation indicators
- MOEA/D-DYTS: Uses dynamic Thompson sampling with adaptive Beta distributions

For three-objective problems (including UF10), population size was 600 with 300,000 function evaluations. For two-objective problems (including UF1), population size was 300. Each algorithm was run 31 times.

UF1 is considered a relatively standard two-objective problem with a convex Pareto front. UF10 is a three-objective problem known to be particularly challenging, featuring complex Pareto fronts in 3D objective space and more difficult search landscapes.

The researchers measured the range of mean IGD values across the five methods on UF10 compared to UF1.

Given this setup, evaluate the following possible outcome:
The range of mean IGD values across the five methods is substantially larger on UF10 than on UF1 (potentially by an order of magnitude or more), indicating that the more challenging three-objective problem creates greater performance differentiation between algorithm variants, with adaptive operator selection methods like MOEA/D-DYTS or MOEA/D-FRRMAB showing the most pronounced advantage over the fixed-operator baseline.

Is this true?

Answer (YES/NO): NO